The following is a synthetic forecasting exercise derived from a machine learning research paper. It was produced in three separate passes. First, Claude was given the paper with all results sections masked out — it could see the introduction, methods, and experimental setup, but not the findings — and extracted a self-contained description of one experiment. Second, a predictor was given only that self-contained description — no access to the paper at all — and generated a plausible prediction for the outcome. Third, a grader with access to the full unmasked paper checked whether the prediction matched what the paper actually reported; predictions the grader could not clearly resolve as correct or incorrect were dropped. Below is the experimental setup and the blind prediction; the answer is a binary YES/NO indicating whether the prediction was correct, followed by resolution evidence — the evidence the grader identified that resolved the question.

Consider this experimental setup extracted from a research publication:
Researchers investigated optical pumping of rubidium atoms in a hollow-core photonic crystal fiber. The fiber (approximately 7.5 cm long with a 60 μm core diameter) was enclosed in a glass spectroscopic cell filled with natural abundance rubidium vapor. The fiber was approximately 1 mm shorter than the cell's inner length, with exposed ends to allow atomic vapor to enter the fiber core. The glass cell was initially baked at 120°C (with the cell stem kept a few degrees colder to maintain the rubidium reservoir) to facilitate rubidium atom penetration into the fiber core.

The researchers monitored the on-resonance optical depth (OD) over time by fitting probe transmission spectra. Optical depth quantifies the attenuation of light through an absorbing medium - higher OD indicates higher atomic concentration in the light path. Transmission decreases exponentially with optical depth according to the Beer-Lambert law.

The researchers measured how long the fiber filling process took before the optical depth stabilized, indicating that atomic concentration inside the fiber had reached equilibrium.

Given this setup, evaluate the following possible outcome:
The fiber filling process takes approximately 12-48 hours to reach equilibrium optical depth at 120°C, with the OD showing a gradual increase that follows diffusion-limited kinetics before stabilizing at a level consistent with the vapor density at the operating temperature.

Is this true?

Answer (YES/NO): NO